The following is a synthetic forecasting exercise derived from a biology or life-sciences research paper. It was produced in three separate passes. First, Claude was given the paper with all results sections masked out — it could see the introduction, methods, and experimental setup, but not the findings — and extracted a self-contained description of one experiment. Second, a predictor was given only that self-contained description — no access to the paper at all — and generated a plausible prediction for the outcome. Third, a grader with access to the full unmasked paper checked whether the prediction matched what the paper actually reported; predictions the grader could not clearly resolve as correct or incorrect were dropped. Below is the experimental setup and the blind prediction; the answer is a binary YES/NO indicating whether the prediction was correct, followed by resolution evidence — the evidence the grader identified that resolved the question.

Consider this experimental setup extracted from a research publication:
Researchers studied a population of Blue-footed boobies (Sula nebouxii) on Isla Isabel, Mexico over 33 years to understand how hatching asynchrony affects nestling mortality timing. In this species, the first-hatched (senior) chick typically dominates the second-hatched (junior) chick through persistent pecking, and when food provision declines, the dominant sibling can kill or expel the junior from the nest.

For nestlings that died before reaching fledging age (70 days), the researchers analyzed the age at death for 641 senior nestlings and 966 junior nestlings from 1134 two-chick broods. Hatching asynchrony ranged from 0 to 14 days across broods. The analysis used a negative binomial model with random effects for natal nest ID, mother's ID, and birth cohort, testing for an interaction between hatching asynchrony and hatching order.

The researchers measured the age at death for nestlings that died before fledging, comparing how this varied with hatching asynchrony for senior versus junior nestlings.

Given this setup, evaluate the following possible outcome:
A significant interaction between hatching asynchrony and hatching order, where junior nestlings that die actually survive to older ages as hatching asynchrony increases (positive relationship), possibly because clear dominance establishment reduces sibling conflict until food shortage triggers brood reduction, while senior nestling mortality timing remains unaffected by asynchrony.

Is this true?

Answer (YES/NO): NO